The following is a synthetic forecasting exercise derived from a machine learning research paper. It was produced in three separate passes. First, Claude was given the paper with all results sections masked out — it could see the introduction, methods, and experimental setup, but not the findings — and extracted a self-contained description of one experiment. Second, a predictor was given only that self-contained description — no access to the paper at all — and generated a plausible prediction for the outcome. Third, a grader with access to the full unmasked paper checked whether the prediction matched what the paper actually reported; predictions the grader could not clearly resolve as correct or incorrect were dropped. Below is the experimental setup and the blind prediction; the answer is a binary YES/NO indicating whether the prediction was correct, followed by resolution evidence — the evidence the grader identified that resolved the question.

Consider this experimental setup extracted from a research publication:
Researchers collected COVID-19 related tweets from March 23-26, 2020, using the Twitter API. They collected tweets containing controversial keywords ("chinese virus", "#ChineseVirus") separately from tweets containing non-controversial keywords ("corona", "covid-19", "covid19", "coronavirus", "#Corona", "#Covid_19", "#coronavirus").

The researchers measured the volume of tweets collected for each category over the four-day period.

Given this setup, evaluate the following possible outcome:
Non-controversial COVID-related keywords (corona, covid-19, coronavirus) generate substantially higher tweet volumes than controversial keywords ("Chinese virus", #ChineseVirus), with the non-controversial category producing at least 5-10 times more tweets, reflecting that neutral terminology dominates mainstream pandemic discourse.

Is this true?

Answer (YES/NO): YES